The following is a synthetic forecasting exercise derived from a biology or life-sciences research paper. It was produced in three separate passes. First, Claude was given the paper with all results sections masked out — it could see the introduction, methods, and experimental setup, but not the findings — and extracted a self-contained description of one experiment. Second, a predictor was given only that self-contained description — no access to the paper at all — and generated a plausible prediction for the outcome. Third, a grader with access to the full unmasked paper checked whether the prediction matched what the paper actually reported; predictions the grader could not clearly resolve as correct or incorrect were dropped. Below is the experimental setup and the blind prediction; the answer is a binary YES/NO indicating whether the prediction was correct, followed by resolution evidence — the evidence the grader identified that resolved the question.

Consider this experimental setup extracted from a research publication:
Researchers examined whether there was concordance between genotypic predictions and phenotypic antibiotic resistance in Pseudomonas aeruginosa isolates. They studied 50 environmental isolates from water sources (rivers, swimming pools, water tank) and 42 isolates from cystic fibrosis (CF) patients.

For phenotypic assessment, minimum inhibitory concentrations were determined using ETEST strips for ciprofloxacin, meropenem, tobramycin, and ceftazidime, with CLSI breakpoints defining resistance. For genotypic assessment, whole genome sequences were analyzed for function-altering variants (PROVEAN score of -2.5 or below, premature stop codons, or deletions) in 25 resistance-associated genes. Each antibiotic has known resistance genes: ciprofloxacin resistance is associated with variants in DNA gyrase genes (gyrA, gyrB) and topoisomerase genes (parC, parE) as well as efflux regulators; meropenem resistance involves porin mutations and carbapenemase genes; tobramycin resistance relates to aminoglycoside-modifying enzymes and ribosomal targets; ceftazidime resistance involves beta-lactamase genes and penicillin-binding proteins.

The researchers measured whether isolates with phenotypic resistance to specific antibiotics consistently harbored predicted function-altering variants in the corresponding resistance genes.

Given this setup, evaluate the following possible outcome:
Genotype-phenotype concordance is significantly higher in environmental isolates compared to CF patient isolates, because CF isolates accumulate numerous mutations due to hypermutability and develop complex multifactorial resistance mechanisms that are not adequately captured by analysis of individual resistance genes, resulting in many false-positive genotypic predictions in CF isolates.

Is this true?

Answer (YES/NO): NO